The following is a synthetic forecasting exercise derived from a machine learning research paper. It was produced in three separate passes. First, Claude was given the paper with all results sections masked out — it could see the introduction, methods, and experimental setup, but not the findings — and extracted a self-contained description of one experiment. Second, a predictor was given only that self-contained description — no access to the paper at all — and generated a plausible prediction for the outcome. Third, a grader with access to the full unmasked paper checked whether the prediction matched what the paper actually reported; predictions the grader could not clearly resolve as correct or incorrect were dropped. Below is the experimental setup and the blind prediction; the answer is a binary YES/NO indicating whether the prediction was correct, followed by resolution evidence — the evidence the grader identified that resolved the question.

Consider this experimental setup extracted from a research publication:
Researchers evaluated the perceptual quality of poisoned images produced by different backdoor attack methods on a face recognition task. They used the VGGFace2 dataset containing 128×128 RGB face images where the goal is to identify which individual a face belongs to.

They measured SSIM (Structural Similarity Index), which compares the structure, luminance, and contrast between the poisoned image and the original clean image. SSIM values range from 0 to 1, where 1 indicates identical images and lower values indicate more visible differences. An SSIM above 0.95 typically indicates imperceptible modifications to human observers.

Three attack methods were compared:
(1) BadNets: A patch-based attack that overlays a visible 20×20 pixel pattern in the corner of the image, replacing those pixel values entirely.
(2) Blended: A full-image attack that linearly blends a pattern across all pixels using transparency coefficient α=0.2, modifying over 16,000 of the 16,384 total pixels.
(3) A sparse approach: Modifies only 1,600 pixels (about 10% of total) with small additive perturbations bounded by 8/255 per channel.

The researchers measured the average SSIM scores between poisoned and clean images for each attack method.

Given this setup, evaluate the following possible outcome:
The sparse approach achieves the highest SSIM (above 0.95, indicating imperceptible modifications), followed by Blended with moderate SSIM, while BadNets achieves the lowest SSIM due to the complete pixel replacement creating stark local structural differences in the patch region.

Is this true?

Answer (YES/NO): NO